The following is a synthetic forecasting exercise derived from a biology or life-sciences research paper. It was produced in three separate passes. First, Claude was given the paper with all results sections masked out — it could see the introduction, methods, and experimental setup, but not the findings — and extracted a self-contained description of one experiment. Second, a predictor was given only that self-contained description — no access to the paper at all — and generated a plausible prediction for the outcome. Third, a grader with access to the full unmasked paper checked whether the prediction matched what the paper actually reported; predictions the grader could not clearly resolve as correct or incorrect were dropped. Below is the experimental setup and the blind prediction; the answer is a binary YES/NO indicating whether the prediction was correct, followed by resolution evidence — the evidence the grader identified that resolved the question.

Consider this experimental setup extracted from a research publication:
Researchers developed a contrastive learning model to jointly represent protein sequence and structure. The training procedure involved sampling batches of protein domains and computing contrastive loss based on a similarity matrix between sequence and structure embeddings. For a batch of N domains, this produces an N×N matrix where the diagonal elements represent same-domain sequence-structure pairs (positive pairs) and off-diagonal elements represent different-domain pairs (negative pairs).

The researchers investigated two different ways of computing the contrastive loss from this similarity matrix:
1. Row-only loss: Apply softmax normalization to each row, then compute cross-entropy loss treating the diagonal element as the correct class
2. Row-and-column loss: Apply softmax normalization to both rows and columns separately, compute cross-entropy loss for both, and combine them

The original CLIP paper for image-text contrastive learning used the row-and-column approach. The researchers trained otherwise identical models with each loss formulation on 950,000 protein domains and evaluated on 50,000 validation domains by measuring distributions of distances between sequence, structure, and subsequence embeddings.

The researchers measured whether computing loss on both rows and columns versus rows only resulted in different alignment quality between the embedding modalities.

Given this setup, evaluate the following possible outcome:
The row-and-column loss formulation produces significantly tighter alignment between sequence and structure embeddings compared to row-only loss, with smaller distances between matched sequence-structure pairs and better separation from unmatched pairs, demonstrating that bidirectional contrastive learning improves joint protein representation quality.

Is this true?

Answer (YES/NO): NO